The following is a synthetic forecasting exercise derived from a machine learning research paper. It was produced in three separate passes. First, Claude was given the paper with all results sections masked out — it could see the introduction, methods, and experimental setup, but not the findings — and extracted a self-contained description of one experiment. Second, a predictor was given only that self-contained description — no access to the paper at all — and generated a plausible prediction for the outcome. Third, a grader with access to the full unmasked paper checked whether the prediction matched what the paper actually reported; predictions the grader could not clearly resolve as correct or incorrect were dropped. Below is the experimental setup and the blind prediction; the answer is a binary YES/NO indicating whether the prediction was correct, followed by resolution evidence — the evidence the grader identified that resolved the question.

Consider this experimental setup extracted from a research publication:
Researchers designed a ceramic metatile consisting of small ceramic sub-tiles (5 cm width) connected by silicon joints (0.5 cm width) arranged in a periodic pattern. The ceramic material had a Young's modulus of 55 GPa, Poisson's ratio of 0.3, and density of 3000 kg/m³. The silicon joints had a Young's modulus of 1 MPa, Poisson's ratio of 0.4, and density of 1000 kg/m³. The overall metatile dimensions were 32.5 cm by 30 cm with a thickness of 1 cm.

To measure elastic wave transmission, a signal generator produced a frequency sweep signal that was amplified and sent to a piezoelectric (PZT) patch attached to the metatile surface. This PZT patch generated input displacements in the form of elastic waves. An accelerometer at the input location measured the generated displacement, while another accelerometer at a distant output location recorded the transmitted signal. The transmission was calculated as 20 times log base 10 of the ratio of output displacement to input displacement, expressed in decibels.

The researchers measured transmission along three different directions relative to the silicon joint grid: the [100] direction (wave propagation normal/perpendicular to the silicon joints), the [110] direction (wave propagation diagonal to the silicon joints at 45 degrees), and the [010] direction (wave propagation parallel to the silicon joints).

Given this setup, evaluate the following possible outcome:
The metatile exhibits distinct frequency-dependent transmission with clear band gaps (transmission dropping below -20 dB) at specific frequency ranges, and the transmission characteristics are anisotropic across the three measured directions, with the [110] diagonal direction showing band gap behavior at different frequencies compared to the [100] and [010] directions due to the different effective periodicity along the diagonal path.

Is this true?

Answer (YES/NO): YES